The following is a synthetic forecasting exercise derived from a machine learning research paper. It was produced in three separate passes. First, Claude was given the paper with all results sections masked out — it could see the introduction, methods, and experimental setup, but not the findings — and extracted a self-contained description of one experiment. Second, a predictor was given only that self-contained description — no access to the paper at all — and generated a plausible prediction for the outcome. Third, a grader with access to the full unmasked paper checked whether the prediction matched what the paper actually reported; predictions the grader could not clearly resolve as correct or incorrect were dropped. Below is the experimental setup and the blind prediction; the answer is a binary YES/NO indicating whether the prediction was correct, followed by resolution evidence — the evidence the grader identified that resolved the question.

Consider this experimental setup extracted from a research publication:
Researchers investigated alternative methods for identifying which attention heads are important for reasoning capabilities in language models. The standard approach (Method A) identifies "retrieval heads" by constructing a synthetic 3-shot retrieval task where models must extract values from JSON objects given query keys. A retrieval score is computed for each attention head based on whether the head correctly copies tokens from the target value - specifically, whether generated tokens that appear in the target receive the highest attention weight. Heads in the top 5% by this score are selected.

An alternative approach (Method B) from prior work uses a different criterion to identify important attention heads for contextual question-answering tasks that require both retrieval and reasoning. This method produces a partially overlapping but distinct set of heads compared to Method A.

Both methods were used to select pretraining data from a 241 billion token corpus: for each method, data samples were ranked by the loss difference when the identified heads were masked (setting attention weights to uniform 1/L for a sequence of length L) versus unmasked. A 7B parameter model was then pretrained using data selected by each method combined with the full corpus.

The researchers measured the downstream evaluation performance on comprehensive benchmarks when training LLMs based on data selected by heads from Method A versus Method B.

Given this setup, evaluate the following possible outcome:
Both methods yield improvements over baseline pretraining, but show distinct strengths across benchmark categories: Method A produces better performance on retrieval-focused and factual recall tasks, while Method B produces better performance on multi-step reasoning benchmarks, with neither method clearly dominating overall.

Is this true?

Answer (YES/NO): NO